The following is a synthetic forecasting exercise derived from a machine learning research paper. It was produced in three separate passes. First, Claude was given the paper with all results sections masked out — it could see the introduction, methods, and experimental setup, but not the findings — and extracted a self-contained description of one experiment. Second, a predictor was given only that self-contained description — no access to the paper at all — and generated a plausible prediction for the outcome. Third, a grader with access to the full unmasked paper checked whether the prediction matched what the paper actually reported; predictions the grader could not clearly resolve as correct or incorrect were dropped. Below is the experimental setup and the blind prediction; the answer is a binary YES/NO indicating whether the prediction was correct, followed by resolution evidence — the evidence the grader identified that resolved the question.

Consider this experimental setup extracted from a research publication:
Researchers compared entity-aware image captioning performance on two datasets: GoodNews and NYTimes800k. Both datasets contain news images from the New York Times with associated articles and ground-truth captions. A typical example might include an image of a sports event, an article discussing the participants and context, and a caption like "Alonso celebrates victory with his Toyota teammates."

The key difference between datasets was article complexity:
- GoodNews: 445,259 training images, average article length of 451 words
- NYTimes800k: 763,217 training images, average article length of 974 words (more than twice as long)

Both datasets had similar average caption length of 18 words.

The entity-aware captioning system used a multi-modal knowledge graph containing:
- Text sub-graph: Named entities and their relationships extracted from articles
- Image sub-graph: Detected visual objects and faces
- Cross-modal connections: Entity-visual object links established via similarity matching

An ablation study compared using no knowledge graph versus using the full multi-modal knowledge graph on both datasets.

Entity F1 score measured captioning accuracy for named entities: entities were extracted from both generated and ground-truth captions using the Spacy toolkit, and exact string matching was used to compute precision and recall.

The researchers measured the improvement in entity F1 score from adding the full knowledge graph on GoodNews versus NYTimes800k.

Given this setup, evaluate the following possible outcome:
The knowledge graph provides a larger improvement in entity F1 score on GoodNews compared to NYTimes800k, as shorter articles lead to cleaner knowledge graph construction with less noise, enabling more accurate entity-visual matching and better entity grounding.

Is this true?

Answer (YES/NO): NO